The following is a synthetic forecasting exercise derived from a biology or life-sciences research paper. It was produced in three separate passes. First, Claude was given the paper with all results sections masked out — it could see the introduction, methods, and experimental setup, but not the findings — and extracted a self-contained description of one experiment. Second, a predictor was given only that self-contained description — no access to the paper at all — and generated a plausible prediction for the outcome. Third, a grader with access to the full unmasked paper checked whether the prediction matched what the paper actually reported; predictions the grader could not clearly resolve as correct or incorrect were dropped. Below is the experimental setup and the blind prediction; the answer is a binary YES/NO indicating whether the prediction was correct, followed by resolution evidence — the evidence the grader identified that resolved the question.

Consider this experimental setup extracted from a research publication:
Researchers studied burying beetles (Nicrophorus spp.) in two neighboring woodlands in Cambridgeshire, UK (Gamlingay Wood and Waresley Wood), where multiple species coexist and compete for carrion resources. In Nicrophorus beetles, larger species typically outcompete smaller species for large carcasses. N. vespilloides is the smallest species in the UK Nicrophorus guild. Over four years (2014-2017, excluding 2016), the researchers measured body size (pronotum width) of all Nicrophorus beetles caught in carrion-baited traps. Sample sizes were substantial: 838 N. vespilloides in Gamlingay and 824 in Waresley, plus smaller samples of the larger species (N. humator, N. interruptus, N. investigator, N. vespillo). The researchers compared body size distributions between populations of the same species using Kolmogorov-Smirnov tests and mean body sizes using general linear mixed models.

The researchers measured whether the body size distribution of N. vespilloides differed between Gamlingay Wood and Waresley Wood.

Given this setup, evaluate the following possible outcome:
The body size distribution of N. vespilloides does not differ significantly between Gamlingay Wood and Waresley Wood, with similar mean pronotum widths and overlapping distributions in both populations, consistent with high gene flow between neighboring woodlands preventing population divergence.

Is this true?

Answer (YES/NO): NO